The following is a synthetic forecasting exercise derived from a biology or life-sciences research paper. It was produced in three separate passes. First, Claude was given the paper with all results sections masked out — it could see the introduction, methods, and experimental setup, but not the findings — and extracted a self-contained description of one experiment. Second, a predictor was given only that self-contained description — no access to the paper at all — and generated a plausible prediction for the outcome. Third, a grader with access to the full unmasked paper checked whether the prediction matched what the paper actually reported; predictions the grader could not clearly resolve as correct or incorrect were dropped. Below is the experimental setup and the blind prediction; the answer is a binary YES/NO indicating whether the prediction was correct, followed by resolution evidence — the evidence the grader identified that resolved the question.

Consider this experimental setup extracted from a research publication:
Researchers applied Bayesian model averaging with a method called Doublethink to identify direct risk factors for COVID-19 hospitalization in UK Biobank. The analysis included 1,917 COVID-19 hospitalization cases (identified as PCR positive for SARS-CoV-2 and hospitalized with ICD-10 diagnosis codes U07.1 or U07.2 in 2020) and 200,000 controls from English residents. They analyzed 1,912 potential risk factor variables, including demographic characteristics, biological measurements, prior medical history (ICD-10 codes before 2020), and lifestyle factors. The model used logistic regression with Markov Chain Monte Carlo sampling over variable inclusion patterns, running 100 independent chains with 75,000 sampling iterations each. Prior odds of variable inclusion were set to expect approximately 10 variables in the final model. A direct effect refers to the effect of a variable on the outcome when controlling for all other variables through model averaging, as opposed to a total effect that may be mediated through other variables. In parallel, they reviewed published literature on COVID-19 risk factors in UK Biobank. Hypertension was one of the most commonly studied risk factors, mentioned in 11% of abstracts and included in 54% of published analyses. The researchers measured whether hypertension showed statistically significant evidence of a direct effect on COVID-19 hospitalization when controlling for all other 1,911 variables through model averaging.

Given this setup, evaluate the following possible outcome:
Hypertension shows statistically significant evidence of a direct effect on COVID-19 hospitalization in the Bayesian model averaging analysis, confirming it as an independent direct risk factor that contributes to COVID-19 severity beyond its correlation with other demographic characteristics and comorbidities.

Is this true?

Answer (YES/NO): NO